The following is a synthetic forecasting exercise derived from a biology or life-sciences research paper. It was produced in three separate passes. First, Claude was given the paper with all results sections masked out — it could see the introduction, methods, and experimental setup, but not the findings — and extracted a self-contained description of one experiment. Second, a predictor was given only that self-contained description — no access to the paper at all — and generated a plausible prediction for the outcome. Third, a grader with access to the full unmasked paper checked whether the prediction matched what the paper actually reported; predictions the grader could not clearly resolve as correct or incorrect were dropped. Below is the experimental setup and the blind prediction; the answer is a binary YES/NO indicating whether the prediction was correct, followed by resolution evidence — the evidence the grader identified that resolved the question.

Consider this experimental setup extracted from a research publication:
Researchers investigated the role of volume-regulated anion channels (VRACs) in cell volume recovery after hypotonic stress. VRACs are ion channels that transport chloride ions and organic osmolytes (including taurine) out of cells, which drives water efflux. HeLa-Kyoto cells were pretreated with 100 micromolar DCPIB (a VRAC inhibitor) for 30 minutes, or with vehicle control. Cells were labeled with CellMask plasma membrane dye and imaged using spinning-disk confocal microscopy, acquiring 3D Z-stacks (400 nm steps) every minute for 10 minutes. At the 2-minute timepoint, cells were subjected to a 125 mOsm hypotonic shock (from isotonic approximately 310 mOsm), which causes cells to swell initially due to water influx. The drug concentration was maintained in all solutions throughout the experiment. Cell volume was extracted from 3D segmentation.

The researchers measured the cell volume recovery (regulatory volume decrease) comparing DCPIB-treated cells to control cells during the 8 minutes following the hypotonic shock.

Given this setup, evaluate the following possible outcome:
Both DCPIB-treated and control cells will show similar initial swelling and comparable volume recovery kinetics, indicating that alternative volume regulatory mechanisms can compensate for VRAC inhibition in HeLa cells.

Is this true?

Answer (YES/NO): NO